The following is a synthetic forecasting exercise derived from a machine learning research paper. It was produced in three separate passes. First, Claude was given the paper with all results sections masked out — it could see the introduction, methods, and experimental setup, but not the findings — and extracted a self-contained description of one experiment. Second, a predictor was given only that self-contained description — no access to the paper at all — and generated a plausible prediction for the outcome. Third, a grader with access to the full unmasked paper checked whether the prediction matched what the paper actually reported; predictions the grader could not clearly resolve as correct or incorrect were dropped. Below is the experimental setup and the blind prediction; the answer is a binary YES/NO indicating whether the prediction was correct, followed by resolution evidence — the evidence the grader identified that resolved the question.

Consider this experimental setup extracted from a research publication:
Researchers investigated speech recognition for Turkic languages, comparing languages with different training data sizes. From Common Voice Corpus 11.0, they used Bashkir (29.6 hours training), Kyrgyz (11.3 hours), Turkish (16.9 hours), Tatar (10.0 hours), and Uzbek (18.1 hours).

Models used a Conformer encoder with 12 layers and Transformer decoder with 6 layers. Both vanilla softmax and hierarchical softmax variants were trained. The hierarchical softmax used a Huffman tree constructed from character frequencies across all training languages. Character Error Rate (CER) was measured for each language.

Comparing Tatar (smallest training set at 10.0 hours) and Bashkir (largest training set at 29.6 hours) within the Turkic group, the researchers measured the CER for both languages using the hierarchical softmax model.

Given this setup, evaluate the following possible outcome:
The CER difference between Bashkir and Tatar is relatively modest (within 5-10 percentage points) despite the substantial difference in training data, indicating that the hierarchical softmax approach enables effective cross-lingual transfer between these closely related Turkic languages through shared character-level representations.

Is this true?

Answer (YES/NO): YES